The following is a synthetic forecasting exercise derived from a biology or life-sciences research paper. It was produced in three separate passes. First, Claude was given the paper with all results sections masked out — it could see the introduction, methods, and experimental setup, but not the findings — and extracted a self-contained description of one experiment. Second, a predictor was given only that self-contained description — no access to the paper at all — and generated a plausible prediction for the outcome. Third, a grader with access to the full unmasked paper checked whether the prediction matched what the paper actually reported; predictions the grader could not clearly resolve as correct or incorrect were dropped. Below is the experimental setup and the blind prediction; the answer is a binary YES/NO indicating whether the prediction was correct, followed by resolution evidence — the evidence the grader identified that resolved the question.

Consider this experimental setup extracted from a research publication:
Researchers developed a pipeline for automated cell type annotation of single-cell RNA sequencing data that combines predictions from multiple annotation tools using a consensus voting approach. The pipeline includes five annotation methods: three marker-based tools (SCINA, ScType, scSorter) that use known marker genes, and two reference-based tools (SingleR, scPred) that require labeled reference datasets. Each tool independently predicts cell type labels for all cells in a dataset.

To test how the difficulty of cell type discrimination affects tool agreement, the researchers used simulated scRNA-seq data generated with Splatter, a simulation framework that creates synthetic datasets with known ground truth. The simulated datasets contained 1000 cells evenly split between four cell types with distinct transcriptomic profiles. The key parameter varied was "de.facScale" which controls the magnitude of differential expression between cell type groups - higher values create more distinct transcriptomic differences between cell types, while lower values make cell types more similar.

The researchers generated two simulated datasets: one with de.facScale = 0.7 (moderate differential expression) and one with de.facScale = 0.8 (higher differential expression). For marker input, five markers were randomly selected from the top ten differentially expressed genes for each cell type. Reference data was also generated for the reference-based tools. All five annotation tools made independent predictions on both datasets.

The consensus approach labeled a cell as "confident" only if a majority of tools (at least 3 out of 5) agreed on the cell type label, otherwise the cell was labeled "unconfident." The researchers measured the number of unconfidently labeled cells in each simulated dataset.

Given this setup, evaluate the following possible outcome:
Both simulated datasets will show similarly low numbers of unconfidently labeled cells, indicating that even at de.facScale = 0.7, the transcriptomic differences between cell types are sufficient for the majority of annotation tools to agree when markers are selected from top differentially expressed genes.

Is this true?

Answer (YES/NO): NO